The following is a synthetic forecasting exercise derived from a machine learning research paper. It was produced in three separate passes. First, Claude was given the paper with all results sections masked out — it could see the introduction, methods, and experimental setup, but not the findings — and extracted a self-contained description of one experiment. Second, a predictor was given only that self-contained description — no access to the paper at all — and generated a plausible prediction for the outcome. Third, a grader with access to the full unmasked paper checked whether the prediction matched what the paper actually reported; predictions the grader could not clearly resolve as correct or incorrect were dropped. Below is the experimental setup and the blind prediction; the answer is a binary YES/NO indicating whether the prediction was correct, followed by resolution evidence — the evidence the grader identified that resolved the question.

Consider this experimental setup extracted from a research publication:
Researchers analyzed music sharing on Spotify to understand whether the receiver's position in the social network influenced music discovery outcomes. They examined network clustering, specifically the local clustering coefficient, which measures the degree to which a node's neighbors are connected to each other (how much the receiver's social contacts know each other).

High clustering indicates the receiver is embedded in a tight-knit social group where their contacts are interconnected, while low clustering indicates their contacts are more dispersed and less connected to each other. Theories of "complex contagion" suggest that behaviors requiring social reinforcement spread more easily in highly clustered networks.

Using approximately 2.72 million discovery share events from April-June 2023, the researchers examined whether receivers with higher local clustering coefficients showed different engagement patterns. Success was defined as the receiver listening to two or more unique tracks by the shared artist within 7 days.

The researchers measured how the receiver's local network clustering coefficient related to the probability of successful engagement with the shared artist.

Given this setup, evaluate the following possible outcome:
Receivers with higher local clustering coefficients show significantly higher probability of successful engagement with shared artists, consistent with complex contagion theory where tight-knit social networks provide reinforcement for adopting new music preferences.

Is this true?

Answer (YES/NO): NO